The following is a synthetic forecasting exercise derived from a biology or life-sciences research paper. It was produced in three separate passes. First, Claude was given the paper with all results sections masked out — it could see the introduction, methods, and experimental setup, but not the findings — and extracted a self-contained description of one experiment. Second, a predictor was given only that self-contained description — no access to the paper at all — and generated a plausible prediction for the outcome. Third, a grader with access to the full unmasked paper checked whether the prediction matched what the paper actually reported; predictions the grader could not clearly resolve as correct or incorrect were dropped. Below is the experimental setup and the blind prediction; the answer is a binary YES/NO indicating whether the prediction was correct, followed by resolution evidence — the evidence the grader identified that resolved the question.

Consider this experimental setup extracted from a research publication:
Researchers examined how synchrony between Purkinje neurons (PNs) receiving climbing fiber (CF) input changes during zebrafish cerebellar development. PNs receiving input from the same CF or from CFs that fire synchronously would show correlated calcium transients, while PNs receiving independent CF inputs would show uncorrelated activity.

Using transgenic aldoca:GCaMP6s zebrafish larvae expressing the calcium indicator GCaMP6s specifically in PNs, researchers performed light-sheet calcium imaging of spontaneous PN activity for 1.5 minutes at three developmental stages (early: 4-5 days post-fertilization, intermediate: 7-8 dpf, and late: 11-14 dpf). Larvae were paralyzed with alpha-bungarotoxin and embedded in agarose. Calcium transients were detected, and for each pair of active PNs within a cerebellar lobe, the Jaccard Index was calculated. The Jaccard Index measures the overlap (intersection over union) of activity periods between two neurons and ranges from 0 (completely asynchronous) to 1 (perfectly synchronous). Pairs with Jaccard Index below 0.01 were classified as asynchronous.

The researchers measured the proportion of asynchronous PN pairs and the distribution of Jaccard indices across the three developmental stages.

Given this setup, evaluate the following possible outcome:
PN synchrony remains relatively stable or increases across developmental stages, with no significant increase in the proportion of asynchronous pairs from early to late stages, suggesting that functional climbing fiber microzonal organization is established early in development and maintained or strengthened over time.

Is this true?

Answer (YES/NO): NO